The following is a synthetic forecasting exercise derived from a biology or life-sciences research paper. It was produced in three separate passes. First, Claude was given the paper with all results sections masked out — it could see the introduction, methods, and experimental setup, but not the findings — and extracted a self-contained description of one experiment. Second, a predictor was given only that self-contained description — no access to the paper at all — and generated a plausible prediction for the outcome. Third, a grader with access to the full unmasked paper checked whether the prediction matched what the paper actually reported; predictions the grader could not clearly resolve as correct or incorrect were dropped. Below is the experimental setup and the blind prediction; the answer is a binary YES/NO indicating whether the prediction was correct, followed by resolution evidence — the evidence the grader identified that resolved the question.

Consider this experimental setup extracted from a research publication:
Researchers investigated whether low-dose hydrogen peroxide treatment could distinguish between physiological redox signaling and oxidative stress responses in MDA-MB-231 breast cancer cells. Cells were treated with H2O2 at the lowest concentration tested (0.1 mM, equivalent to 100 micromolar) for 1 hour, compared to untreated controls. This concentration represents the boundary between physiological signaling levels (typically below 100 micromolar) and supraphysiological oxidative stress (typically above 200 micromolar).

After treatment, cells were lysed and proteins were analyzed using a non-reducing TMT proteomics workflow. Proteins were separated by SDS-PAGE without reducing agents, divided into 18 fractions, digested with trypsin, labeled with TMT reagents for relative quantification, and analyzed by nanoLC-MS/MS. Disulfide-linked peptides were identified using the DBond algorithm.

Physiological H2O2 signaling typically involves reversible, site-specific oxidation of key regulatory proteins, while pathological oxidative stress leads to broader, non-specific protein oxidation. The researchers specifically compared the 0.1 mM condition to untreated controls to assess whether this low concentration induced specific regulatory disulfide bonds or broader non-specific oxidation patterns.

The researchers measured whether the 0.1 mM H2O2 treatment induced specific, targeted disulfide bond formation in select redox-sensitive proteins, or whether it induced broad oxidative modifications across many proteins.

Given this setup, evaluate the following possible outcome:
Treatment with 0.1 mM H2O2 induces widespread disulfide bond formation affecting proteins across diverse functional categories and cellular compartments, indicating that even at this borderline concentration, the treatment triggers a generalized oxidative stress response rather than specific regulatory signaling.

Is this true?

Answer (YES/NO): NO